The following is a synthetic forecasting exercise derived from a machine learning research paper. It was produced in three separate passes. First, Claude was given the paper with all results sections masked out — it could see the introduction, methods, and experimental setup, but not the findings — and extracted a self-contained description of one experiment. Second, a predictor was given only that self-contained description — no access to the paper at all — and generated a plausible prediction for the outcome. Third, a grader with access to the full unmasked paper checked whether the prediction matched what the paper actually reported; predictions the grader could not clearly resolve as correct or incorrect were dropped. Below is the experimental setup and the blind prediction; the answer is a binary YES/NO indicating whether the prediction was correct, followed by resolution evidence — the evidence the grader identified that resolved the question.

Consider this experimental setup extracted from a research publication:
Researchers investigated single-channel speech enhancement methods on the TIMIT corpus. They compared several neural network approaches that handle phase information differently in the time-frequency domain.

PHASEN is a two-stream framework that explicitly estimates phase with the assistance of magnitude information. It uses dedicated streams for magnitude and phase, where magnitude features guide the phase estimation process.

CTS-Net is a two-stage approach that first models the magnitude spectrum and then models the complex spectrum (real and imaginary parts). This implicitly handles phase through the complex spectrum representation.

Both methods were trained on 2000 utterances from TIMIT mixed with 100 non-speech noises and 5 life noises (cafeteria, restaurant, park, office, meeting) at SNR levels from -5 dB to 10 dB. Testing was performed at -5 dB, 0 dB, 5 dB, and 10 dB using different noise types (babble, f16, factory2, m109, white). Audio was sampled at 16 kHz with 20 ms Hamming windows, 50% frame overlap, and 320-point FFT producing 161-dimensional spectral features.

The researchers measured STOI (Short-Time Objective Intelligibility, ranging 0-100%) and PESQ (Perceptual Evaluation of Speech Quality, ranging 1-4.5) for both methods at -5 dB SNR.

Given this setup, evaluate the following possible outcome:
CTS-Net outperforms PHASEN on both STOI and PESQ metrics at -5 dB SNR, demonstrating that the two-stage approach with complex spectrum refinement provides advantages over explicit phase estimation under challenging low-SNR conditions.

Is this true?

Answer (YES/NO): NO